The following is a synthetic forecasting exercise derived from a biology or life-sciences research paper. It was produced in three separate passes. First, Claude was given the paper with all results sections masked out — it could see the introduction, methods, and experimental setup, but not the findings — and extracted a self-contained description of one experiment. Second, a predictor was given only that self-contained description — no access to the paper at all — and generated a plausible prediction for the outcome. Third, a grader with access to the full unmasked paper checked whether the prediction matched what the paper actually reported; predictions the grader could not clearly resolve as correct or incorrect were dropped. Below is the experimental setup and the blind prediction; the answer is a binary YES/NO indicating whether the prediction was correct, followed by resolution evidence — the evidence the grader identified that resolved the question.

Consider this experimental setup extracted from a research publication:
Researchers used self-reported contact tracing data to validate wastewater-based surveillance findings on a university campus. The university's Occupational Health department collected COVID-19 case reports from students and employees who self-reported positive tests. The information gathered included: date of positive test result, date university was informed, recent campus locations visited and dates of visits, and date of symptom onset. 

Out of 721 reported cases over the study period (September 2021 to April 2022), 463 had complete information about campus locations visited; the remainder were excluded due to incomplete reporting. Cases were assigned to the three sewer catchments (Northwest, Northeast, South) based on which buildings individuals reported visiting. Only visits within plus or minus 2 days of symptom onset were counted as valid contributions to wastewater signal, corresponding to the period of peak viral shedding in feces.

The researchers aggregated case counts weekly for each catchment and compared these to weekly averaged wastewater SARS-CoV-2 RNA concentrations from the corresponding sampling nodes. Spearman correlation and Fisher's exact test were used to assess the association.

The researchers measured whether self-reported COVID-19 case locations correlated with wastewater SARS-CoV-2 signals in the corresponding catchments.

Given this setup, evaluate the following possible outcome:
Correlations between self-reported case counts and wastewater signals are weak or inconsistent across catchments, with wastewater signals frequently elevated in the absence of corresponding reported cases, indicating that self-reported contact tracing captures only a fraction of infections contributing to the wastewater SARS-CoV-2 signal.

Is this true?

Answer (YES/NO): NO